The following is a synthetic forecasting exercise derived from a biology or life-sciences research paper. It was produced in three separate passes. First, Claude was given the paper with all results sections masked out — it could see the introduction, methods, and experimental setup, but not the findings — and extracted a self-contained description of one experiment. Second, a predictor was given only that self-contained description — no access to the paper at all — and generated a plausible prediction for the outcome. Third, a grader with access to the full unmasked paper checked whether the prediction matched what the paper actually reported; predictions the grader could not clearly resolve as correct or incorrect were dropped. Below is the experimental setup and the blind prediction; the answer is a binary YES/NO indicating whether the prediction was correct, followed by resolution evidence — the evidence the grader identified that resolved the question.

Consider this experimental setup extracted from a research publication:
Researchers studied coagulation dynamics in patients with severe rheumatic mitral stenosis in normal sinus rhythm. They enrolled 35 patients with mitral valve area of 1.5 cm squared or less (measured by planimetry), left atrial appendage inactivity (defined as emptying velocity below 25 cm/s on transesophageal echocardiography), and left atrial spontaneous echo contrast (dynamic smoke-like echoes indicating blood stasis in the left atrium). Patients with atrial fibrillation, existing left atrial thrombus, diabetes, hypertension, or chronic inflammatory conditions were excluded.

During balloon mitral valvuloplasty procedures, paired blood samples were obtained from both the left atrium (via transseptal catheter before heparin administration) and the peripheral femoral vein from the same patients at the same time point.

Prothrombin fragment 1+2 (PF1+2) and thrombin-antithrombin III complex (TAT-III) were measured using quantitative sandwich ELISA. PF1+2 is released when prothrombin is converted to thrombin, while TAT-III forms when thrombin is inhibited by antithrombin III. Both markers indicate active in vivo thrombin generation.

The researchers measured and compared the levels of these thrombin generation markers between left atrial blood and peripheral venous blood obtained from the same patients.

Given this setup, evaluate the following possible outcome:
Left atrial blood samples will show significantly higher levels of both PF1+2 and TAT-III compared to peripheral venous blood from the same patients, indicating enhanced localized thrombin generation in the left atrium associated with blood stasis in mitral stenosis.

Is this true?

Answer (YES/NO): YES